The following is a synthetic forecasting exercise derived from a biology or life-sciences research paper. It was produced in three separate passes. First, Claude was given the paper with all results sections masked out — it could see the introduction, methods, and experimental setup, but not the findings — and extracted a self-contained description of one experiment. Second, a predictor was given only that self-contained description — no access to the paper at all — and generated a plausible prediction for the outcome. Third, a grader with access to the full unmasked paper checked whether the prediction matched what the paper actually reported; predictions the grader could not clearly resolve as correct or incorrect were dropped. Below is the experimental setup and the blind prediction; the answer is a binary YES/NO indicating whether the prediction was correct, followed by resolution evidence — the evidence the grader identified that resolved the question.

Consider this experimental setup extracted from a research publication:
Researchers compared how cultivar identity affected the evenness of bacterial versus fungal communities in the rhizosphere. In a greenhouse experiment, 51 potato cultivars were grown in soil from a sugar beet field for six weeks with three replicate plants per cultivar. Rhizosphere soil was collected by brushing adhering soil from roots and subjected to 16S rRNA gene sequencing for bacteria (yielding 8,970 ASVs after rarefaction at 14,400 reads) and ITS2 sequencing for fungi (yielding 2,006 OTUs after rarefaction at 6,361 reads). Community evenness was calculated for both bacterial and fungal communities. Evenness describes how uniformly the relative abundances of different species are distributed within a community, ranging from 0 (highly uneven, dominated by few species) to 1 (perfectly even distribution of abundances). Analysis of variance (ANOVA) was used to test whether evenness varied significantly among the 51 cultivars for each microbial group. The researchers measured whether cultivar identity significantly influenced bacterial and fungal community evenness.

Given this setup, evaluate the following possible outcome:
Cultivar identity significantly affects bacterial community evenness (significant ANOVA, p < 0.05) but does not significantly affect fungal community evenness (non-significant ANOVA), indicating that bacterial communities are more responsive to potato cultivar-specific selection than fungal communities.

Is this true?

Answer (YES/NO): NO